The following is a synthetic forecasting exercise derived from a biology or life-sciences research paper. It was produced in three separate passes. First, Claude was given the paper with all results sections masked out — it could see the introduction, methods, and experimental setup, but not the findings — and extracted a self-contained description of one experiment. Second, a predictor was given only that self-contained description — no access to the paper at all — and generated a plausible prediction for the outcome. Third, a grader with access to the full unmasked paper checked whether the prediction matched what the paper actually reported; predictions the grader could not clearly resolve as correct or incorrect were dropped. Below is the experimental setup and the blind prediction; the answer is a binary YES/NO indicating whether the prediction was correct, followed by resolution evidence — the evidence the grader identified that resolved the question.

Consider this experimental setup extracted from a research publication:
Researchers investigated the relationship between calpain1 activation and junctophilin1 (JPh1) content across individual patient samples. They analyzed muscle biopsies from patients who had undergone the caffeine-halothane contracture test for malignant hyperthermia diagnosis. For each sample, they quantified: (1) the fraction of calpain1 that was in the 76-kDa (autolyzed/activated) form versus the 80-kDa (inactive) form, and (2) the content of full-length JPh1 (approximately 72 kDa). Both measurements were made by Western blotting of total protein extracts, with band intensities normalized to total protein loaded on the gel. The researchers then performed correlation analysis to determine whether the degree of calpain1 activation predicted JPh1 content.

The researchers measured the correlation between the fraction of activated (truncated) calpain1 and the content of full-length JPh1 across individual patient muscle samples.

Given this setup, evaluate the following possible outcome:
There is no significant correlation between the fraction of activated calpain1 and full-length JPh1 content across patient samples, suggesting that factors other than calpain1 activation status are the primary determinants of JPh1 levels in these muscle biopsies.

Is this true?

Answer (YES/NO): NO